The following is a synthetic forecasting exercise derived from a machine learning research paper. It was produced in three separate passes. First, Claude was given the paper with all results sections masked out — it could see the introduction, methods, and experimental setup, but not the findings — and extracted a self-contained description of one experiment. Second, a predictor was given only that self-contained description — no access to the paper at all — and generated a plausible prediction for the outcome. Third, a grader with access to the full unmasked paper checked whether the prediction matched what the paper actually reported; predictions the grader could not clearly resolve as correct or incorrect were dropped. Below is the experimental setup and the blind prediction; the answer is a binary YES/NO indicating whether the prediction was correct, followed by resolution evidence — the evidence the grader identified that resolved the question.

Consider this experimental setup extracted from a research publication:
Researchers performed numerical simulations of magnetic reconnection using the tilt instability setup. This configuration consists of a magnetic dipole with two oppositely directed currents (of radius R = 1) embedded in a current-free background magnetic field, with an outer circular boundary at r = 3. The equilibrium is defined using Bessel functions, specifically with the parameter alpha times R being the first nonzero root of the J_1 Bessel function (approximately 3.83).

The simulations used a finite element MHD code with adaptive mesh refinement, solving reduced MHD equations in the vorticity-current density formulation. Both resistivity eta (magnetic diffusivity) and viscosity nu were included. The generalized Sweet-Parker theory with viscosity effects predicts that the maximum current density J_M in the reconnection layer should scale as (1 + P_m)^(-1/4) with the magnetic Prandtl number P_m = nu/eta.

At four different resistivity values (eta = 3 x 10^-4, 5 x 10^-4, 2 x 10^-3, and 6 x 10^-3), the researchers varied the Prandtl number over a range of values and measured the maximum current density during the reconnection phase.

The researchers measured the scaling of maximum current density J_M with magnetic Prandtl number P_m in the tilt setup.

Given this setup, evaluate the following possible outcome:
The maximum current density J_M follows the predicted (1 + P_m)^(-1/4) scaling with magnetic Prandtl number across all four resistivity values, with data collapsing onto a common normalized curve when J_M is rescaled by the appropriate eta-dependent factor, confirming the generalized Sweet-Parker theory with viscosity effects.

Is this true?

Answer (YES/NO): NO